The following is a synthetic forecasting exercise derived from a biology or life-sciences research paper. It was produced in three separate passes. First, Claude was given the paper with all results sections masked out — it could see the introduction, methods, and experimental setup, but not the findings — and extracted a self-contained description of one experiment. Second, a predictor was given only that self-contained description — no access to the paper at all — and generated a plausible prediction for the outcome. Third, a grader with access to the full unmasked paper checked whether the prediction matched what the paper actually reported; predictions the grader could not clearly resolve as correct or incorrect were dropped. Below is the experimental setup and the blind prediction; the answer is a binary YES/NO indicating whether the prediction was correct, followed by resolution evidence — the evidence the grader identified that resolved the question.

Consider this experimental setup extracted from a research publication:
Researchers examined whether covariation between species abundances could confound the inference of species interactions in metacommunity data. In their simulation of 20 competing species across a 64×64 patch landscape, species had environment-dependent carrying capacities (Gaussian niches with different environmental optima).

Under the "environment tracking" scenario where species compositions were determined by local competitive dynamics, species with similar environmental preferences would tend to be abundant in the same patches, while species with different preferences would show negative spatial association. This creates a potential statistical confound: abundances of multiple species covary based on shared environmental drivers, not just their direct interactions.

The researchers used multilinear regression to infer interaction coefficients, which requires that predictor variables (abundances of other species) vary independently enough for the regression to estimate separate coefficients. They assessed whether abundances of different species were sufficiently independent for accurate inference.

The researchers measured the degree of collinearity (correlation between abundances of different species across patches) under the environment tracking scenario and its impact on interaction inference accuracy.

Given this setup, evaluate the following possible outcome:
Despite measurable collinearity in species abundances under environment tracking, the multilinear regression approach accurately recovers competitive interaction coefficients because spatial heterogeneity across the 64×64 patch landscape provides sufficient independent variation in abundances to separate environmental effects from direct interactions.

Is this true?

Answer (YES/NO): NO